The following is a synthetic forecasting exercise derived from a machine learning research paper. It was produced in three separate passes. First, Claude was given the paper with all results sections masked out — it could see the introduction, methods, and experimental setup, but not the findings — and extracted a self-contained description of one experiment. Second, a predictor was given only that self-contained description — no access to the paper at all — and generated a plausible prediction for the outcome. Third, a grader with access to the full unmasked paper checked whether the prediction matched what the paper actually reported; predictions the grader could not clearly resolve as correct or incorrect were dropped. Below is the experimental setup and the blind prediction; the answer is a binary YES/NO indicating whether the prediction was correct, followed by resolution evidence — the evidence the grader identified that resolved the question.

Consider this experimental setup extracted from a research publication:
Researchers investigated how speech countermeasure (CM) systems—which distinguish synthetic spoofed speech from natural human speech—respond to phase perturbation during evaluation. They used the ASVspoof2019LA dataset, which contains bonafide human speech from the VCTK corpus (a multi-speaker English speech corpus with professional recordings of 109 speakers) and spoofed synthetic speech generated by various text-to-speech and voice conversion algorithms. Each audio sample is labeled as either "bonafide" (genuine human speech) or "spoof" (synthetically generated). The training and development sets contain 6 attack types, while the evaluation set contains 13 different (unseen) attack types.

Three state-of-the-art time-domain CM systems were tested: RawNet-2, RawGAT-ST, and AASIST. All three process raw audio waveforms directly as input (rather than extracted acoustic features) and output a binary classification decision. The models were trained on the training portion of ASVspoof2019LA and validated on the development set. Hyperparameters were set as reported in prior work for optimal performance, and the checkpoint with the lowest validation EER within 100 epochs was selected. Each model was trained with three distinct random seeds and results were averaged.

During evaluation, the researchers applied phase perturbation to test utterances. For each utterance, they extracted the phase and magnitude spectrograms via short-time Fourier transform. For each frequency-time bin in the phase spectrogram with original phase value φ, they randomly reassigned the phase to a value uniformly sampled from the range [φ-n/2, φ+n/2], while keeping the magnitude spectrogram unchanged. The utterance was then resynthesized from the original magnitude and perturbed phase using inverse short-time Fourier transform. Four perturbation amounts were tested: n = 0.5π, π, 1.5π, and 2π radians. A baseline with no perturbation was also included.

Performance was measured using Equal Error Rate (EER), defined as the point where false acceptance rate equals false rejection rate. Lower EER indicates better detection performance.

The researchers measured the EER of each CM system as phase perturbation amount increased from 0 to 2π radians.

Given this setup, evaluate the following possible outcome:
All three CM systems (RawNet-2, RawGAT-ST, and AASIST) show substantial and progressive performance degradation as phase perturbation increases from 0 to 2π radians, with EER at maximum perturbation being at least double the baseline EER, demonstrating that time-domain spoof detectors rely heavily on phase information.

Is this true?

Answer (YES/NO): YES